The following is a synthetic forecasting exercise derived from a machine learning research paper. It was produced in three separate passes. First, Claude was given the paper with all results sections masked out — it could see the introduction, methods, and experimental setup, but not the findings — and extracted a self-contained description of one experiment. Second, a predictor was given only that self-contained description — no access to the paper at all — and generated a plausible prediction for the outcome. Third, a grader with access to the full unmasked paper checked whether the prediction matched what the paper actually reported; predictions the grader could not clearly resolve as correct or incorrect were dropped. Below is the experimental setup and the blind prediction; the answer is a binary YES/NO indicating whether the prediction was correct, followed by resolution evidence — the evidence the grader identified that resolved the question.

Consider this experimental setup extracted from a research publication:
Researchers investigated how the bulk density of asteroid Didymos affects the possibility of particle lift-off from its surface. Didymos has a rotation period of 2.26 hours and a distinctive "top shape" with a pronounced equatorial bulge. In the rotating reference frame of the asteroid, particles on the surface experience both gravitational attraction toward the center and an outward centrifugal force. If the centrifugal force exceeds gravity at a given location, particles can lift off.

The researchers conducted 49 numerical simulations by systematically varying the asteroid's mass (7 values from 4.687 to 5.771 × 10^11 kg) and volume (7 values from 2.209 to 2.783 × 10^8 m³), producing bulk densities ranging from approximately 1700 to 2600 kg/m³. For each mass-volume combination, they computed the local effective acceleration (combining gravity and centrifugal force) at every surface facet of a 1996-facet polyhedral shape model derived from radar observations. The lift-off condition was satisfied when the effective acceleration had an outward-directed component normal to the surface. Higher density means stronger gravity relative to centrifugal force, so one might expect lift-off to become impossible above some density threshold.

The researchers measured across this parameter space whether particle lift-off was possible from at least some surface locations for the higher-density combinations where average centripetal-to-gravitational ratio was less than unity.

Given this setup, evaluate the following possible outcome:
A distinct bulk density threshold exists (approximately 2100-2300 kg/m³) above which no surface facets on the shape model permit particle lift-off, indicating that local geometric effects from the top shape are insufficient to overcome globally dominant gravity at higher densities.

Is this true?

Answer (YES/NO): NO